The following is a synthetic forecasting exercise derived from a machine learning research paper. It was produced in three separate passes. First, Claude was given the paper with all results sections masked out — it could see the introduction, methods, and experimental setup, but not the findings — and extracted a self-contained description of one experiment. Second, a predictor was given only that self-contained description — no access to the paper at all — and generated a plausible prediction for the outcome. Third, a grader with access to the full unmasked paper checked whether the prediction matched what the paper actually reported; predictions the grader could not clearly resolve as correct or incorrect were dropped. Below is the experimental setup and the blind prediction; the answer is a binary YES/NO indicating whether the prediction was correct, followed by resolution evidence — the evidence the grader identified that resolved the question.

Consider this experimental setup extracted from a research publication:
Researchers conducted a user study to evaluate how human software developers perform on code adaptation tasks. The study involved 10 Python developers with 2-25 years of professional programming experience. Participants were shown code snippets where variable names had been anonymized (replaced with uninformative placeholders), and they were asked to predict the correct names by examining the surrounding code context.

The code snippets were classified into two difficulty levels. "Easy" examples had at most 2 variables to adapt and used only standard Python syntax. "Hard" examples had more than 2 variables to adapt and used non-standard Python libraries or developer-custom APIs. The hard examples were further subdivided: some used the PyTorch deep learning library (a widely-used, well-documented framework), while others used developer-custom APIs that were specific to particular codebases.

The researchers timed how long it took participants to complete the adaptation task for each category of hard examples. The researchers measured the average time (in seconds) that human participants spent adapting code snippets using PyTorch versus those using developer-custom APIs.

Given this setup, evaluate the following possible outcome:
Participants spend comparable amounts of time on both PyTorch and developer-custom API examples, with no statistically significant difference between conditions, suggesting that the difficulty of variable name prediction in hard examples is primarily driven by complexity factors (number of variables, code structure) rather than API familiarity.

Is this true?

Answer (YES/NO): NO